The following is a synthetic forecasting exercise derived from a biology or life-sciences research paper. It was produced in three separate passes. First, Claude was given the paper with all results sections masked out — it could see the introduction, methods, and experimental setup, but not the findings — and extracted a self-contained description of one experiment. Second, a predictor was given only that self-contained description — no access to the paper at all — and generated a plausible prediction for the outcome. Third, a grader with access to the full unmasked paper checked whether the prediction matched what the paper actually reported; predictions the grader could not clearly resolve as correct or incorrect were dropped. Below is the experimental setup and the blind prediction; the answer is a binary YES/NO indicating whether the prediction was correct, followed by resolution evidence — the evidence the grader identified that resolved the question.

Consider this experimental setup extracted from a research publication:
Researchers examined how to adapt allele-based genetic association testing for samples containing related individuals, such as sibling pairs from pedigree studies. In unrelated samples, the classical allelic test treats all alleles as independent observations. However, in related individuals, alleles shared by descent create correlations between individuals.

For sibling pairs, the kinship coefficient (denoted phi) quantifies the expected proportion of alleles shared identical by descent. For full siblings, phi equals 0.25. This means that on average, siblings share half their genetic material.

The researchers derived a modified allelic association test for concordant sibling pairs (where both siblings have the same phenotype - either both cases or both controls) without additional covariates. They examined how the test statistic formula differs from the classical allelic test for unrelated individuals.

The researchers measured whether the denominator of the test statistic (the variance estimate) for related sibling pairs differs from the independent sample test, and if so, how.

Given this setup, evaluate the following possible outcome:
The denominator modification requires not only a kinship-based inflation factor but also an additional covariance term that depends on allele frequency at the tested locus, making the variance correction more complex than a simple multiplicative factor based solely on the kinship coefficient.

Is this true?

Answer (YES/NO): YES